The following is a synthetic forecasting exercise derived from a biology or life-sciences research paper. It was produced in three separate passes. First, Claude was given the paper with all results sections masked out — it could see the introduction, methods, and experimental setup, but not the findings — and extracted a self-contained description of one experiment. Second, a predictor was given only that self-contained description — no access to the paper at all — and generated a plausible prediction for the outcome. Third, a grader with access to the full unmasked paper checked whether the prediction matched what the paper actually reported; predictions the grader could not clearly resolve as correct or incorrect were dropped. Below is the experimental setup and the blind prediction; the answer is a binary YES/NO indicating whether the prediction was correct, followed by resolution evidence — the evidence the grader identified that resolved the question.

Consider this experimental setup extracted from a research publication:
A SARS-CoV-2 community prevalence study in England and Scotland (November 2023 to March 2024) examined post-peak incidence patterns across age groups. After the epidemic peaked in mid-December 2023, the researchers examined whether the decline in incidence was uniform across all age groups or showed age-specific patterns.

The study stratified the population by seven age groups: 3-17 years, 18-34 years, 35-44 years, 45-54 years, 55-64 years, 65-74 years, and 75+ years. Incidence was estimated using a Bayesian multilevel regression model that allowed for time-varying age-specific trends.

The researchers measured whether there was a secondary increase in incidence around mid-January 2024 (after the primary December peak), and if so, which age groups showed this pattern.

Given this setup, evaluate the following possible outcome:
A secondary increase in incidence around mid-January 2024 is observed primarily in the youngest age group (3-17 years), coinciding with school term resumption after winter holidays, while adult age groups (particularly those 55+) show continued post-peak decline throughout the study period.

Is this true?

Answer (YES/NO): NO